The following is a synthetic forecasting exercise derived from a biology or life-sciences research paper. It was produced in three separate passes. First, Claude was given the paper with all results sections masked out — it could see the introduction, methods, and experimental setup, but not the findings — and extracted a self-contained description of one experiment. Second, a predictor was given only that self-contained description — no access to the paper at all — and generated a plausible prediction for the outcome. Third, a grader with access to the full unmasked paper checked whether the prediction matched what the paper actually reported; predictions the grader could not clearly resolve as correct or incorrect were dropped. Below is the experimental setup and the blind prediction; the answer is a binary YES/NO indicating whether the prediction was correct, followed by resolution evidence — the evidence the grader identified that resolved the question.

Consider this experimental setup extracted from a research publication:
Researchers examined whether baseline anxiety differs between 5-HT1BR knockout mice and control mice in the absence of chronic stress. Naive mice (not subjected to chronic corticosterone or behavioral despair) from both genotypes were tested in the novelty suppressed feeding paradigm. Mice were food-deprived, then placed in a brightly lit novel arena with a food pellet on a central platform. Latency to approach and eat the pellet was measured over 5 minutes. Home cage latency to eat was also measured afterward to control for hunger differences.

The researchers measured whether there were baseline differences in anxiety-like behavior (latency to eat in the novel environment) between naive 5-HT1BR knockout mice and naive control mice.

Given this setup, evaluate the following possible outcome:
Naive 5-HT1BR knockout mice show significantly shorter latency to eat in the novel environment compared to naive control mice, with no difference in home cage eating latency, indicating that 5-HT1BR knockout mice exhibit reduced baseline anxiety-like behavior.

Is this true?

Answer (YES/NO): YES